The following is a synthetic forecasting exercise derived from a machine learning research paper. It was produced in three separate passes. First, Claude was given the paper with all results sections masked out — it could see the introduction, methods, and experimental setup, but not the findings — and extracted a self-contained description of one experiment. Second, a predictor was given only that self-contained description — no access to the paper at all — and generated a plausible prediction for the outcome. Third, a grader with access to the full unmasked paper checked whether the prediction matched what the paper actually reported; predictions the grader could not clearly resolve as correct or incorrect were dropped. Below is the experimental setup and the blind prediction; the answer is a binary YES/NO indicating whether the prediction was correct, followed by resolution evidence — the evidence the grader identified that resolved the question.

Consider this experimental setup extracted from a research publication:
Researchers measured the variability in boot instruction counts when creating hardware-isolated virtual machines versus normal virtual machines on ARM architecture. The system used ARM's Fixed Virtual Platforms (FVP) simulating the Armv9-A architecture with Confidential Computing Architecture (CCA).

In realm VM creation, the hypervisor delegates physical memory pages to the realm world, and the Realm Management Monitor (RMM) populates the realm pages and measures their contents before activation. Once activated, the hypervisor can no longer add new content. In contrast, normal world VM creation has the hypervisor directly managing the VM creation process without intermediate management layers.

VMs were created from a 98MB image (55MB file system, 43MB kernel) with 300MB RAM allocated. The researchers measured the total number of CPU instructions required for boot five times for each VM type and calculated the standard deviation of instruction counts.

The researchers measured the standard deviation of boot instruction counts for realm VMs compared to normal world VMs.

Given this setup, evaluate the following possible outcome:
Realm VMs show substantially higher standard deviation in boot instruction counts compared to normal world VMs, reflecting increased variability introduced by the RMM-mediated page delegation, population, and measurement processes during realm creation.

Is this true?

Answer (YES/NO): YES